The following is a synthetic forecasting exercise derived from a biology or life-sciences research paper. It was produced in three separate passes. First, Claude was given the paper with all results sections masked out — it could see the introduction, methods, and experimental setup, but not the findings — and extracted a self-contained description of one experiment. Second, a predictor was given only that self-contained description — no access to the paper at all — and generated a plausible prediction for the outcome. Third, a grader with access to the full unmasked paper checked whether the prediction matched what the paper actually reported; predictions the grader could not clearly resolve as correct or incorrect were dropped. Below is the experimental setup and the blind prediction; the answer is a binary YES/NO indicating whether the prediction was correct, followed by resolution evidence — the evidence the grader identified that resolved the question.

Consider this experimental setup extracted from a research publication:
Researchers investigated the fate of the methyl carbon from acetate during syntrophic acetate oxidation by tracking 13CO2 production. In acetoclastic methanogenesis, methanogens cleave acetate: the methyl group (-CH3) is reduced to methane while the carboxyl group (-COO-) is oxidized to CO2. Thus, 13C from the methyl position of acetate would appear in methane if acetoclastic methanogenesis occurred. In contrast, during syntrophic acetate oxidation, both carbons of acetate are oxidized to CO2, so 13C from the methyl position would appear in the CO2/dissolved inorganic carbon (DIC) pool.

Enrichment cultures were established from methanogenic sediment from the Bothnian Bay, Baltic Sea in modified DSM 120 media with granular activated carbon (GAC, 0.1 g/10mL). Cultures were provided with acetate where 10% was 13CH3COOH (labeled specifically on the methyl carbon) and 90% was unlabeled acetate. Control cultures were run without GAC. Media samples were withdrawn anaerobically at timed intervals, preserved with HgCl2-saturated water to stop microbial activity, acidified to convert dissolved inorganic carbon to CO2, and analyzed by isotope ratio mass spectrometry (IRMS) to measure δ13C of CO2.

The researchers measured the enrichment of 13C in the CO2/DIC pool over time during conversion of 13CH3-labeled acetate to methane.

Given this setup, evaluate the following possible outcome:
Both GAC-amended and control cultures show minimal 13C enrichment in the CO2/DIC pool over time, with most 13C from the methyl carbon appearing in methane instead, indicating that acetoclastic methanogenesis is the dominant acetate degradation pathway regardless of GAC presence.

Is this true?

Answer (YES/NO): NO